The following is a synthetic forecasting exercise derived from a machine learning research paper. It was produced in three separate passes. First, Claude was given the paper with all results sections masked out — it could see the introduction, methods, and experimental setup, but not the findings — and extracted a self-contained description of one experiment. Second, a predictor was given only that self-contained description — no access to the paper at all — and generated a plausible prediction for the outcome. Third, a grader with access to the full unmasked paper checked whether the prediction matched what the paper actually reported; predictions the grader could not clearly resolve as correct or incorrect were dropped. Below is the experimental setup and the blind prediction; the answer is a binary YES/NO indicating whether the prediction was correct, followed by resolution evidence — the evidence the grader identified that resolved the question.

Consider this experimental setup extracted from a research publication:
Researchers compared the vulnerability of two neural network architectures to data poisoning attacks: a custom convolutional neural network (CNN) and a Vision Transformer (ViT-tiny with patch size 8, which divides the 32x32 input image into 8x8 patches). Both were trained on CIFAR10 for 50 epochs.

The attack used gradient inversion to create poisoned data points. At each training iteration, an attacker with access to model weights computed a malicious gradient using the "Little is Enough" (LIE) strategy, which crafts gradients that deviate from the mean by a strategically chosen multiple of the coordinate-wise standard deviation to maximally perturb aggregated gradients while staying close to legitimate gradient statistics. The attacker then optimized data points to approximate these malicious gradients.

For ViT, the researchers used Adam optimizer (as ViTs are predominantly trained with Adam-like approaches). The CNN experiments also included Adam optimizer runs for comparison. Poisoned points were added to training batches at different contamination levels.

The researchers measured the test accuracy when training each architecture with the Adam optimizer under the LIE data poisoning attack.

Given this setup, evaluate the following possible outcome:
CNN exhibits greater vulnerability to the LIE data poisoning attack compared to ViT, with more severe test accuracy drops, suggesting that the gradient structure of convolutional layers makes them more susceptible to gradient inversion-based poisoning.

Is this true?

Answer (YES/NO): YES